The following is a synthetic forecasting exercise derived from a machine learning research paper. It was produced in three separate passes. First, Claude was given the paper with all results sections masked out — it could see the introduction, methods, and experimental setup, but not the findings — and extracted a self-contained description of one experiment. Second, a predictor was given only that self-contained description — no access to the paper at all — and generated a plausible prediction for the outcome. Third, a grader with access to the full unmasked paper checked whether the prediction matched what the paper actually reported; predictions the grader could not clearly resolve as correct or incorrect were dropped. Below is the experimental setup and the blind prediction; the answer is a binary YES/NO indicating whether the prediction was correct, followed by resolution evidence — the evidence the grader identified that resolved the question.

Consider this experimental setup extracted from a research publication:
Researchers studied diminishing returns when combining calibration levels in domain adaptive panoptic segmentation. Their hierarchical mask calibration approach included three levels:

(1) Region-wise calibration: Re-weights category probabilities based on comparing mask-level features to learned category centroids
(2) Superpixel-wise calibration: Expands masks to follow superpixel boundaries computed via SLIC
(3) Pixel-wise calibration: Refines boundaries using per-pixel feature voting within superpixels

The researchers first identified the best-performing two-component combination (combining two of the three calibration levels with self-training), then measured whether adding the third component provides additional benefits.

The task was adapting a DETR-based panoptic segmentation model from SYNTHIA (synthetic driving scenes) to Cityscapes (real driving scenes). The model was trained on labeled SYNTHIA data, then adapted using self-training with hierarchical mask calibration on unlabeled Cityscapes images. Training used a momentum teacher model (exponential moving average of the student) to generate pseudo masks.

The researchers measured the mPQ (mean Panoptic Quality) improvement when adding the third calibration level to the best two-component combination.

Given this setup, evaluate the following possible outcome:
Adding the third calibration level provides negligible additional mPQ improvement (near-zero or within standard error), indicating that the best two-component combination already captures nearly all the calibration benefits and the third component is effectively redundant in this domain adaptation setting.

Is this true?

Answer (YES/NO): NO